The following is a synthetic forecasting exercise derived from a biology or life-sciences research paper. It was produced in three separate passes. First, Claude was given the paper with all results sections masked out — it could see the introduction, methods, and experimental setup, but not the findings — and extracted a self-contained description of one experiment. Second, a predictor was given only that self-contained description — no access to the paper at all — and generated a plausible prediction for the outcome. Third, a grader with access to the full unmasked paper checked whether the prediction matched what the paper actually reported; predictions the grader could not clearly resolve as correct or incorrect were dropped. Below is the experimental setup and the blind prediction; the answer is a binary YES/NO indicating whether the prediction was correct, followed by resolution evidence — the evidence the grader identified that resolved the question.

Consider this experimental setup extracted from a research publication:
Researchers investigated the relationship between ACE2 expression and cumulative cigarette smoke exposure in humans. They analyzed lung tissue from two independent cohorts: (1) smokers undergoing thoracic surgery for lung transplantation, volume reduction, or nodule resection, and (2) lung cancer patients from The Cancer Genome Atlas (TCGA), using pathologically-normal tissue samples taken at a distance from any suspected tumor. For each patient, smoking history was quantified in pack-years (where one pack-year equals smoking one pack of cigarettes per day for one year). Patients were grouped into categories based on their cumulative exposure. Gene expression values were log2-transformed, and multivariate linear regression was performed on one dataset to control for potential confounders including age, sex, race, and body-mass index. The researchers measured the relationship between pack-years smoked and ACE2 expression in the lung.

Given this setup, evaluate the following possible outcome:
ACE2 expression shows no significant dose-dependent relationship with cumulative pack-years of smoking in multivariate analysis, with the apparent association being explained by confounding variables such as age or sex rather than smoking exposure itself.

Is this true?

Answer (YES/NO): NO